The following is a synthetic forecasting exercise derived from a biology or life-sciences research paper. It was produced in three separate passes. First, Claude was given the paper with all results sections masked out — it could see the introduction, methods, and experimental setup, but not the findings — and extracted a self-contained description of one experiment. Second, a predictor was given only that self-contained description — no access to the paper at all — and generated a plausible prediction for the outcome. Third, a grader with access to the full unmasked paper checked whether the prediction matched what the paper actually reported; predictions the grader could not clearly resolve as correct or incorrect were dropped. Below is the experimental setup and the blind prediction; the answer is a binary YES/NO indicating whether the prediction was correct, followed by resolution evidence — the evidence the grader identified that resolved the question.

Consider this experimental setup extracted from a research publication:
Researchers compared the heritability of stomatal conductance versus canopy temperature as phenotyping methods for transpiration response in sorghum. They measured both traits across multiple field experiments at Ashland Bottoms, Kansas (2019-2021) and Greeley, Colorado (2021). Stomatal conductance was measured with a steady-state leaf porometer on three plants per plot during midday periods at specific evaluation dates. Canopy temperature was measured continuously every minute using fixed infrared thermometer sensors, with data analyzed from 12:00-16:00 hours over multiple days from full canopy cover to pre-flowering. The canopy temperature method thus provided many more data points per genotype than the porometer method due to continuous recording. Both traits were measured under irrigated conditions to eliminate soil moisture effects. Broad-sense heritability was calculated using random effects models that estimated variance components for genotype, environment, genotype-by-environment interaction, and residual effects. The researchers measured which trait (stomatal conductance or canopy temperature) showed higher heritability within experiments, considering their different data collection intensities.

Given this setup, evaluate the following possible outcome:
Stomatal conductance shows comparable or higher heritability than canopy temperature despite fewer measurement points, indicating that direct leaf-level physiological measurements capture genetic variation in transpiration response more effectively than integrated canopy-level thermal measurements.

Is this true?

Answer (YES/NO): YES